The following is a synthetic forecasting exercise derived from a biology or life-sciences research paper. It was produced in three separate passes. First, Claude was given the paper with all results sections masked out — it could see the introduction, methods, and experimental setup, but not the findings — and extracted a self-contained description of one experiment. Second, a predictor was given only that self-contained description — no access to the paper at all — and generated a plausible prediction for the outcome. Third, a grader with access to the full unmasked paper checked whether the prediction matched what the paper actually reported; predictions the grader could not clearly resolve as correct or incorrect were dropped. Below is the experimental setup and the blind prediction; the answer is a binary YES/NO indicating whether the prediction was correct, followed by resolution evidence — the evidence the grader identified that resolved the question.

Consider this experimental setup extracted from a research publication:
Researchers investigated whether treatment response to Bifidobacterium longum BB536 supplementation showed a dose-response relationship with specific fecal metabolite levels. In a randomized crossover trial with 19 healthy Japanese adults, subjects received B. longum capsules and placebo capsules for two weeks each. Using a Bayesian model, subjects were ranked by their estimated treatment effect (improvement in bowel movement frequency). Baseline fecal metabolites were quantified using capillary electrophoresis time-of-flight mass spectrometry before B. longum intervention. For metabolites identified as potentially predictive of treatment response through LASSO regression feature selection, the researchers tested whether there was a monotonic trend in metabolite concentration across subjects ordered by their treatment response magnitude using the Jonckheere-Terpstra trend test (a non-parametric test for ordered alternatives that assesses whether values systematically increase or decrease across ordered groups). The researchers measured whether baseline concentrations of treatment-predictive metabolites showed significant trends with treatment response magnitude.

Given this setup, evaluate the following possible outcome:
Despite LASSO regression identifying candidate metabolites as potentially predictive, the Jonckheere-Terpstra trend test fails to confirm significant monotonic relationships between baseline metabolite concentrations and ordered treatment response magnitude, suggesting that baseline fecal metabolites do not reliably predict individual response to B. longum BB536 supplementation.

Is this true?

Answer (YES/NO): NO